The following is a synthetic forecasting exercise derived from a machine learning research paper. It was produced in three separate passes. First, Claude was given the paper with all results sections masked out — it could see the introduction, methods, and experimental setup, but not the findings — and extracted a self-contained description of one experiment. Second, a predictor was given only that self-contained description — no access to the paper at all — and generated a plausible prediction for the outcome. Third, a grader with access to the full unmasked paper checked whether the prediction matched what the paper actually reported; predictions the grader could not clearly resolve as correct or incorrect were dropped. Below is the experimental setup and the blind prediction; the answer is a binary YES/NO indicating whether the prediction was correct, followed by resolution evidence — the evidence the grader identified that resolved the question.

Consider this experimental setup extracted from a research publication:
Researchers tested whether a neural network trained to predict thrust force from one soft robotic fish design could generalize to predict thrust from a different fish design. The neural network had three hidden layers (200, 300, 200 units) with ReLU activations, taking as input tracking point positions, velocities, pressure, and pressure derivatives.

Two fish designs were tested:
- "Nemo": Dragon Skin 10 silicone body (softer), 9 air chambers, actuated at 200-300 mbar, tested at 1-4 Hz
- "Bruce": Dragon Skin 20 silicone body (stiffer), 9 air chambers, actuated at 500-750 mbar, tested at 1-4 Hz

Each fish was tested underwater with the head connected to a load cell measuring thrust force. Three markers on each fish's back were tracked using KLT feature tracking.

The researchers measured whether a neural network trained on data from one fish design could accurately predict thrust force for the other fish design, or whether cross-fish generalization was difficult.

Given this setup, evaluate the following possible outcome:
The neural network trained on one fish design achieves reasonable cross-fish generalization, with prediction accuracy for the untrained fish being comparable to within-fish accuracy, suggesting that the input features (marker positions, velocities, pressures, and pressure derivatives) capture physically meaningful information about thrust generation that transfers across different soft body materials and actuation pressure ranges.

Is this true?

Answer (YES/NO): NO